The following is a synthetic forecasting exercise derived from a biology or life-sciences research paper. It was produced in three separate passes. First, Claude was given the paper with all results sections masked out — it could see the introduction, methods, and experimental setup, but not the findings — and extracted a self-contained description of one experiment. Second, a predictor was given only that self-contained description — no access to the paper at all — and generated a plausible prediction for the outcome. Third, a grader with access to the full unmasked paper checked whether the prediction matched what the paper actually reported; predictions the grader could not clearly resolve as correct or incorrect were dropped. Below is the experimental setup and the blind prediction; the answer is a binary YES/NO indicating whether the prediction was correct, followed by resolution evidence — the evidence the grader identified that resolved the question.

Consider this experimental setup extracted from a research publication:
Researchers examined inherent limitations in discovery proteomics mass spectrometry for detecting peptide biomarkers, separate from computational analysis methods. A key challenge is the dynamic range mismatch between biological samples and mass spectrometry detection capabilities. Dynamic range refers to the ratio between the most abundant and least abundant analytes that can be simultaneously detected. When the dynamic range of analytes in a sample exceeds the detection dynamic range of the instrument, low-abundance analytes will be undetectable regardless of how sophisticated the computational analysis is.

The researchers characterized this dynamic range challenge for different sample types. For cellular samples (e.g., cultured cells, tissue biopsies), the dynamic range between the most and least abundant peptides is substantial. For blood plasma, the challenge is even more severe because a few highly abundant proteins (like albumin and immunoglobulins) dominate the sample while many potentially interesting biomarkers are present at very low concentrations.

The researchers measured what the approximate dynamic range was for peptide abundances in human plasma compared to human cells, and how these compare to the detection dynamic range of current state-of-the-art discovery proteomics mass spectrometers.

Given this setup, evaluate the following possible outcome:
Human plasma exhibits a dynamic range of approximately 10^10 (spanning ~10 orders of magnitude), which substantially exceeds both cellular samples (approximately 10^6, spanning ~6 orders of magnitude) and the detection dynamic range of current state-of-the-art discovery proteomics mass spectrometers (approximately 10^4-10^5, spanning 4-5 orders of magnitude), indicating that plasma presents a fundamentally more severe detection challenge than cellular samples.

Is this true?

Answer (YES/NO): NO